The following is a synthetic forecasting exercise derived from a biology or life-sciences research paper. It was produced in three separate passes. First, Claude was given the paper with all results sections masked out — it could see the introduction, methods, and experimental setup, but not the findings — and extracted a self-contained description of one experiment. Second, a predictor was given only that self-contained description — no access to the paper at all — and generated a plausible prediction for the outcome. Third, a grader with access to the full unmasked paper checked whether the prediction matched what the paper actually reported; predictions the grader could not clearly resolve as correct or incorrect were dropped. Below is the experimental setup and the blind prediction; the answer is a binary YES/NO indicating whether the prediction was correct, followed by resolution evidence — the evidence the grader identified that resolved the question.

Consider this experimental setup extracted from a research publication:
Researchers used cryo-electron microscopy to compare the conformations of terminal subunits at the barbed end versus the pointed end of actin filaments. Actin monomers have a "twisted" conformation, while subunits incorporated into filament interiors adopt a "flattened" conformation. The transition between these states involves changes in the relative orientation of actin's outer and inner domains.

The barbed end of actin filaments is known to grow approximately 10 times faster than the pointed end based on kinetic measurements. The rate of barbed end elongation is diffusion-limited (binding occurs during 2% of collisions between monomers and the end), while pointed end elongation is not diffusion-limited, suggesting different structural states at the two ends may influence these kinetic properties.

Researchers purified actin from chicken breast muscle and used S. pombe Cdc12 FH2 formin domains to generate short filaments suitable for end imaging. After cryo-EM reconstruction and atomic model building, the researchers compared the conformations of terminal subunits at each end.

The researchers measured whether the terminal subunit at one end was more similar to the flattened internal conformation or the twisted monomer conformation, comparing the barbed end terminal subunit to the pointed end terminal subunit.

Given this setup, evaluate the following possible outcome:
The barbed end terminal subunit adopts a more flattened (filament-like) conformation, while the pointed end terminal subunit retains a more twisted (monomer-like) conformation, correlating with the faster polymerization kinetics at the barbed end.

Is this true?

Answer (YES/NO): YES